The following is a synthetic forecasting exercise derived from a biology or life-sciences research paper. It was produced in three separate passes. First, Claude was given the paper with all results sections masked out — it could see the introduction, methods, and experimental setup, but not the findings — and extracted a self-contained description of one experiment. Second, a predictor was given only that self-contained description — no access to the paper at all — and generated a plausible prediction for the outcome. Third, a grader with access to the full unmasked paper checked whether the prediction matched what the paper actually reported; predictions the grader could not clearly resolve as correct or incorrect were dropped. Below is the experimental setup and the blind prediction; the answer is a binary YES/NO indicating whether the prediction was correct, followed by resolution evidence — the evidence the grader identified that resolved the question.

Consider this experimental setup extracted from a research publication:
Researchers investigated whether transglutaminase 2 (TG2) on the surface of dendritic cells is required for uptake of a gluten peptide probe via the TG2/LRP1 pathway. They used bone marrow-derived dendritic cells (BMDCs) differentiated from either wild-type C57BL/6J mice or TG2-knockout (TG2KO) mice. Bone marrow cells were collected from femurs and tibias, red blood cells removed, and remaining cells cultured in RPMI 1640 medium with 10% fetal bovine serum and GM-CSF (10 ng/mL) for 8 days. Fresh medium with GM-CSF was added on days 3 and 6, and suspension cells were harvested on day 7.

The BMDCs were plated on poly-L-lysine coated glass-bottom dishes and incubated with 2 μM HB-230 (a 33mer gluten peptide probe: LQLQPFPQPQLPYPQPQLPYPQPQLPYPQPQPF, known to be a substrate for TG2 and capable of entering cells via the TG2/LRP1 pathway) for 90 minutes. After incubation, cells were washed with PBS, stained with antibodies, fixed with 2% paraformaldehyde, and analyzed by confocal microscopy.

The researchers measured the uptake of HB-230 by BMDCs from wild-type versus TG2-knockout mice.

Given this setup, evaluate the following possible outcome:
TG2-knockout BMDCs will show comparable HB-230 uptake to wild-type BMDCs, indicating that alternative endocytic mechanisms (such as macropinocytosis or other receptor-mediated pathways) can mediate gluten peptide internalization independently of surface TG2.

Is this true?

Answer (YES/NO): NO